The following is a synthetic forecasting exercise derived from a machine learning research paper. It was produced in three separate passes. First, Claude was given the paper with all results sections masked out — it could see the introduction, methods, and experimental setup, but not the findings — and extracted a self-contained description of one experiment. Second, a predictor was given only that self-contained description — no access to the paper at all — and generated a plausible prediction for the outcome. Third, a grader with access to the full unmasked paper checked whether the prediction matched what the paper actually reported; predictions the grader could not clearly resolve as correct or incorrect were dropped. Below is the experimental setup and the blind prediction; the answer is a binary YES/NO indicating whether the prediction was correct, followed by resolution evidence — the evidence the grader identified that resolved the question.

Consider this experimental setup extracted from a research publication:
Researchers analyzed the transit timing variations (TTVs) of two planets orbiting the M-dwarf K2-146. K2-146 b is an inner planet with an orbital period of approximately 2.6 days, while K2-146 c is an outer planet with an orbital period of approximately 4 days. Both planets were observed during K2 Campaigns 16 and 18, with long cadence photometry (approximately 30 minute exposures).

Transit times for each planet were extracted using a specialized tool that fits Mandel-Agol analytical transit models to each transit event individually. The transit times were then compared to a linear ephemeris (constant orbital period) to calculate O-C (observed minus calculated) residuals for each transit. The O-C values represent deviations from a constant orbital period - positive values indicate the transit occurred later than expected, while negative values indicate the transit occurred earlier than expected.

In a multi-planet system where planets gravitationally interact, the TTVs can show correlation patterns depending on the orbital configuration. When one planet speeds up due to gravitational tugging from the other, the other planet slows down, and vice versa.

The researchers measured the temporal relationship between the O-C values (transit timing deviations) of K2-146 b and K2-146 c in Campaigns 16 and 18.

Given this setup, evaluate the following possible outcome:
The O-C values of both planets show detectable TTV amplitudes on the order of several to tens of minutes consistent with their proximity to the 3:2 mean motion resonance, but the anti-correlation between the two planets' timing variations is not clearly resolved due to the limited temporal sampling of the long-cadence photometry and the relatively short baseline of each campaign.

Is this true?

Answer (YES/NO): NO